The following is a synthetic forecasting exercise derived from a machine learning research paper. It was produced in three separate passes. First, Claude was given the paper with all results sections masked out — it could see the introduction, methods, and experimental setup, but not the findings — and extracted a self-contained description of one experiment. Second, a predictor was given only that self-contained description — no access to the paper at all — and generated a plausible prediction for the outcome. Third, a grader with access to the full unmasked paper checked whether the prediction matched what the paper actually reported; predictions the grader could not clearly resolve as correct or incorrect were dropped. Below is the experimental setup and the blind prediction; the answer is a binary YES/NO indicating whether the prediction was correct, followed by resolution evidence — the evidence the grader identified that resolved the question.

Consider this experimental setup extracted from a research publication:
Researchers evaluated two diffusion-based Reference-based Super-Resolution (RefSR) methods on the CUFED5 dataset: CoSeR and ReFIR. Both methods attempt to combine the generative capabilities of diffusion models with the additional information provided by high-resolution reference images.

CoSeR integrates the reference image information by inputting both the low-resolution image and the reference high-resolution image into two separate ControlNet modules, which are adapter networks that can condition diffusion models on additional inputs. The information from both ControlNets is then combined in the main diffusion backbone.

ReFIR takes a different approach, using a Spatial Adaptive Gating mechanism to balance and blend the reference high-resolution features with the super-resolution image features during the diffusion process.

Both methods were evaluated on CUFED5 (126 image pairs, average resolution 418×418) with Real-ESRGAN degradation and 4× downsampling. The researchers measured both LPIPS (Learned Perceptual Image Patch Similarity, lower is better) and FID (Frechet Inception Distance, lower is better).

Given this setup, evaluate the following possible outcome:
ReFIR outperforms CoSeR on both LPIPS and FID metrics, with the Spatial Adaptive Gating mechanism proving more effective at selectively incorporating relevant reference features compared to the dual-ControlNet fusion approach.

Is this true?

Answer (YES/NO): YES